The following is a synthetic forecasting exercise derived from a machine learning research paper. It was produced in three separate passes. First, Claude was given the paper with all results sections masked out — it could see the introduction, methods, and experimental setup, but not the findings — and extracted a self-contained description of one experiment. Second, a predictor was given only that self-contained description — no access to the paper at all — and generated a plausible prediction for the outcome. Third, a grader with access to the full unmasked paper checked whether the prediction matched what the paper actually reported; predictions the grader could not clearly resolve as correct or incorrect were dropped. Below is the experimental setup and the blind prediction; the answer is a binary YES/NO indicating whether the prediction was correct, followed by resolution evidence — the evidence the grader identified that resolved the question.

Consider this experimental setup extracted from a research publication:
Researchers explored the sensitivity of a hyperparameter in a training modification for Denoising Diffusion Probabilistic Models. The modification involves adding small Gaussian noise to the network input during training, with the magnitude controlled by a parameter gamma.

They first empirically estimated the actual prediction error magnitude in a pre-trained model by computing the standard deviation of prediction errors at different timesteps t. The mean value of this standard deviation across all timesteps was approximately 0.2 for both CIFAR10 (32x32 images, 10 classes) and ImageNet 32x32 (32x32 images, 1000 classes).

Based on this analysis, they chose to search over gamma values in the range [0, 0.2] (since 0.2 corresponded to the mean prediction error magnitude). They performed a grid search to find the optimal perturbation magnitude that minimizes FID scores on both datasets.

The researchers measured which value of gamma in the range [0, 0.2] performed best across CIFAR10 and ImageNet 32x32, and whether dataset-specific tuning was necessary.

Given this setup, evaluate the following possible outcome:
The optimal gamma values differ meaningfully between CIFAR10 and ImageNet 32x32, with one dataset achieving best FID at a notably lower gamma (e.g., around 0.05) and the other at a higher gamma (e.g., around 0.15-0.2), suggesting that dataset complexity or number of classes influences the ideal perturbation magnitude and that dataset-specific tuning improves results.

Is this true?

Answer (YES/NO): NO